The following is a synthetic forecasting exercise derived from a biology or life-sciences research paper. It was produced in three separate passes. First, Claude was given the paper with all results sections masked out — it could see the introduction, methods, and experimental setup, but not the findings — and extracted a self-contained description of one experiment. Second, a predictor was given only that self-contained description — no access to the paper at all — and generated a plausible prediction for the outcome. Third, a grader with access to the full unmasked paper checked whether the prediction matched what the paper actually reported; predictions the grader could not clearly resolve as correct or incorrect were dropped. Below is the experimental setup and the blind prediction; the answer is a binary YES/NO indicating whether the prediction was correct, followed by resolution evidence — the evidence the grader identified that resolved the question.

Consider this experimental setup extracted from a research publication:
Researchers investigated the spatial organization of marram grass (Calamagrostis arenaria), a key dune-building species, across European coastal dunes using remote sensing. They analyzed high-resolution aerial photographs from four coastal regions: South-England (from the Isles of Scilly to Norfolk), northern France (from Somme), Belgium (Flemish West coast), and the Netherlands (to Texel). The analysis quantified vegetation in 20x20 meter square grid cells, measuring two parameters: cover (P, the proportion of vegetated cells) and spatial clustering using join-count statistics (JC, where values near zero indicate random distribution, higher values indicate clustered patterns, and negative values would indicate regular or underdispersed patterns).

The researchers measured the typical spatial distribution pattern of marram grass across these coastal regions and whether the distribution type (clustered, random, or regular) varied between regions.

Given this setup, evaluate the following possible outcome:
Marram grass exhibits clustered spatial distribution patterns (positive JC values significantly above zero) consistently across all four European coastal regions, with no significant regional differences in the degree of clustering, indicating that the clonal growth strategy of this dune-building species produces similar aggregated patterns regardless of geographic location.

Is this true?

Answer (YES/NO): YES